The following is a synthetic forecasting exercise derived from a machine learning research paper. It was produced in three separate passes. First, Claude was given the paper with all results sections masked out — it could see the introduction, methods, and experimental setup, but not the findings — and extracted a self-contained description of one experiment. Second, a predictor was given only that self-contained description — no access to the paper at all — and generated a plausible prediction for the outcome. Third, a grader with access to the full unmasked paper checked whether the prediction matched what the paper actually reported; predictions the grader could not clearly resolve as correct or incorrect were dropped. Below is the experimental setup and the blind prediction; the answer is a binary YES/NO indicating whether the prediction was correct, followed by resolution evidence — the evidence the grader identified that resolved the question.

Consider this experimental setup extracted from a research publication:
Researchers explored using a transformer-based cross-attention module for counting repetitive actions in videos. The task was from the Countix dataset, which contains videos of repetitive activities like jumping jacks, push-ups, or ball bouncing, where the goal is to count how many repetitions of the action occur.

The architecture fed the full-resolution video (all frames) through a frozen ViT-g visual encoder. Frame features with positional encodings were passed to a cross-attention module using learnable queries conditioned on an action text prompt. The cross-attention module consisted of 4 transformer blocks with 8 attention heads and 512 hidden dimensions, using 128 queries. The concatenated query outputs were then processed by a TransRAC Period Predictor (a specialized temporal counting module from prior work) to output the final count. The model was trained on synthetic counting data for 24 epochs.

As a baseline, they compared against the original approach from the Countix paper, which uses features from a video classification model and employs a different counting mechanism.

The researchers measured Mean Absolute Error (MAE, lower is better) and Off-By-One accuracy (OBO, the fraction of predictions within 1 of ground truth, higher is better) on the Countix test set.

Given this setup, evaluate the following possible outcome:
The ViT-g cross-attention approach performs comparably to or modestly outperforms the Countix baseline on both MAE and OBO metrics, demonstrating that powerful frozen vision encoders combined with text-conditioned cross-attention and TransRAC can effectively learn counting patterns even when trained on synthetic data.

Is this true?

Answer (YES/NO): NO